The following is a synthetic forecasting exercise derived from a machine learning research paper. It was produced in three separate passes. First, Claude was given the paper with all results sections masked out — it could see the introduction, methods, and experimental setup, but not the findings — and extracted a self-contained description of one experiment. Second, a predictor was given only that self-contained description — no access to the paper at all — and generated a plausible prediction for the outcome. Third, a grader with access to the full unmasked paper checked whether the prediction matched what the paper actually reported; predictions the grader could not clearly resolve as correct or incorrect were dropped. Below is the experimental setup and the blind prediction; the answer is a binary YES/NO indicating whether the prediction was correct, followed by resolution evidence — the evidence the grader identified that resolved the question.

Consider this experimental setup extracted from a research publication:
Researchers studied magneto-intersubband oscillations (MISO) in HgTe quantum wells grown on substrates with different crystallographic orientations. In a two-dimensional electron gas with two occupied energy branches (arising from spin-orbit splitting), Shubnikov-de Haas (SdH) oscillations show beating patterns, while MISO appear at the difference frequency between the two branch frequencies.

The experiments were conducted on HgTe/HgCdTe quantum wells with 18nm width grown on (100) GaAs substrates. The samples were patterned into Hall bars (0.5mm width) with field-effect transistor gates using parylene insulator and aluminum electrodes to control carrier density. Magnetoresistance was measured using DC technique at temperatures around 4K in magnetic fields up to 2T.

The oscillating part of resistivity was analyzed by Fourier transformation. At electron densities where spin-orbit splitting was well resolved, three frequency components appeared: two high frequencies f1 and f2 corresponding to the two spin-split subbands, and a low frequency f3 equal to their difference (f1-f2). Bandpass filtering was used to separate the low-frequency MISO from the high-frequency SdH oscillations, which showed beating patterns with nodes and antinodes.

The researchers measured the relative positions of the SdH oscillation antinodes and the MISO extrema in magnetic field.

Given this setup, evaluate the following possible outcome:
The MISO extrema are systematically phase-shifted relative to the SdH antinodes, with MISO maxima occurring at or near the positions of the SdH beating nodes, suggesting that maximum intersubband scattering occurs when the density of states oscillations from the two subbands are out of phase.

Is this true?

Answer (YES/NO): YES